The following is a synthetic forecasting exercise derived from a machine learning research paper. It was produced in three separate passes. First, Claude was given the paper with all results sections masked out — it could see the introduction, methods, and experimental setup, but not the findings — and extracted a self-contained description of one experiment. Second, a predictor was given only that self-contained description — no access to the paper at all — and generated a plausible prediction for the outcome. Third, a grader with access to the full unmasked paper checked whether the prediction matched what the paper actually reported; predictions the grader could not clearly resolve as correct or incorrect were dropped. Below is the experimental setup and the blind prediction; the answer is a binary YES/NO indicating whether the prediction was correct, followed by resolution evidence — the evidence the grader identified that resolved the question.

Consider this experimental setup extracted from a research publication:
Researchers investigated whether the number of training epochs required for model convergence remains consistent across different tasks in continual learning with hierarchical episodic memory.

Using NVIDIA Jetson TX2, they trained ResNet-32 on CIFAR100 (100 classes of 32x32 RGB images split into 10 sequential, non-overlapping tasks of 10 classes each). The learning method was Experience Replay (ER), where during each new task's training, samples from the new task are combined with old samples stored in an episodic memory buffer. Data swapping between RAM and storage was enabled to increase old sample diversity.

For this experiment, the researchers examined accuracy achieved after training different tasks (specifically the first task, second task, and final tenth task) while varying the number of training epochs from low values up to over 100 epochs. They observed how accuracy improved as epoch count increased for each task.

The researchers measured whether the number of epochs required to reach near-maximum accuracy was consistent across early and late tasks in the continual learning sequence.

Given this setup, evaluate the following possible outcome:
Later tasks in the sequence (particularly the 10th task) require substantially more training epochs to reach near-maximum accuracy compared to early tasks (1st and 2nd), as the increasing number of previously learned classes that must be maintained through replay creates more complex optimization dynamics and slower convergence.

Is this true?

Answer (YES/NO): NO